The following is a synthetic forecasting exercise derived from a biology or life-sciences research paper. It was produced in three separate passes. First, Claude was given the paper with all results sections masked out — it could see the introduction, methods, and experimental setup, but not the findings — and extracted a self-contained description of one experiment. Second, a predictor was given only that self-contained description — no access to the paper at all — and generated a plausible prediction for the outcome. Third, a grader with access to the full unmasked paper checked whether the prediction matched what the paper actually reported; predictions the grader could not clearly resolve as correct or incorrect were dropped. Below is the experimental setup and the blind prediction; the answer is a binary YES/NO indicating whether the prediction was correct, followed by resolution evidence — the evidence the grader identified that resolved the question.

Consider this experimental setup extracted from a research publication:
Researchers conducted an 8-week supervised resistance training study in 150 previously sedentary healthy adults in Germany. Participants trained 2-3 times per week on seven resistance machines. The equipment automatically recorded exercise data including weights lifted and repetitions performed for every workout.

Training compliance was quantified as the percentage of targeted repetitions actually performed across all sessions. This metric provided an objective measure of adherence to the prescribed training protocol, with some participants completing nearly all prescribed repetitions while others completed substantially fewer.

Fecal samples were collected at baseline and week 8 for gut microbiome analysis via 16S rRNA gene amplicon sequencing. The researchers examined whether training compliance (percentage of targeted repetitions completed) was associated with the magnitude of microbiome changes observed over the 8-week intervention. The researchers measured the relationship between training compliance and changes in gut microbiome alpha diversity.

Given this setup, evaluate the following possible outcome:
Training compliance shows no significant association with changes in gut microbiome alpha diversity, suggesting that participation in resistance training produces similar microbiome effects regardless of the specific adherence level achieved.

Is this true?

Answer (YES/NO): YES